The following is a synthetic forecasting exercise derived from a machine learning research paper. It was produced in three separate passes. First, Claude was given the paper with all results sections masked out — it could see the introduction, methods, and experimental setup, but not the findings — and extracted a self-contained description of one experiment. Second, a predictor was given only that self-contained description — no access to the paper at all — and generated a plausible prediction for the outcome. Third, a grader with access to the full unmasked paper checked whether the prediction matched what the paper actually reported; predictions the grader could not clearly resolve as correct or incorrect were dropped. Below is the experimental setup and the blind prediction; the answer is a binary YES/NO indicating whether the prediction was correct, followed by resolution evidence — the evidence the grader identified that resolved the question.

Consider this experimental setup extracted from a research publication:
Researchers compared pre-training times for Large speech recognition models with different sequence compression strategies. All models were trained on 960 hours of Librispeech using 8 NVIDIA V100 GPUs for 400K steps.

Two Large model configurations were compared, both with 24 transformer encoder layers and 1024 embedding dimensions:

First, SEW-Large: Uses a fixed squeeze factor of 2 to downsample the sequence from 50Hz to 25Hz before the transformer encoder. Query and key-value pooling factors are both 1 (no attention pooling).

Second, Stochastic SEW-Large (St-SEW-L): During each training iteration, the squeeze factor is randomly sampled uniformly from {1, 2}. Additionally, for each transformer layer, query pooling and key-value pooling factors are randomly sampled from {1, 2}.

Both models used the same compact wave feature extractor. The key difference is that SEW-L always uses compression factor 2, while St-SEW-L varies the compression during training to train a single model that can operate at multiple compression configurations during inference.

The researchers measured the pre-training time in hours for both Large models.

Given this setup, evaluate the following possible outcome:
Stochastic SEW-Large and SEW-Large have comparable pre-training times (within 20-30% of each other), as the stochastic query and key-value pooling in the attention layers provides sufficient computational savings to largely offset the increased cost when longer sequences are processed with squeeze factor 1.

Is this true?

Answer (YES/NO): YES